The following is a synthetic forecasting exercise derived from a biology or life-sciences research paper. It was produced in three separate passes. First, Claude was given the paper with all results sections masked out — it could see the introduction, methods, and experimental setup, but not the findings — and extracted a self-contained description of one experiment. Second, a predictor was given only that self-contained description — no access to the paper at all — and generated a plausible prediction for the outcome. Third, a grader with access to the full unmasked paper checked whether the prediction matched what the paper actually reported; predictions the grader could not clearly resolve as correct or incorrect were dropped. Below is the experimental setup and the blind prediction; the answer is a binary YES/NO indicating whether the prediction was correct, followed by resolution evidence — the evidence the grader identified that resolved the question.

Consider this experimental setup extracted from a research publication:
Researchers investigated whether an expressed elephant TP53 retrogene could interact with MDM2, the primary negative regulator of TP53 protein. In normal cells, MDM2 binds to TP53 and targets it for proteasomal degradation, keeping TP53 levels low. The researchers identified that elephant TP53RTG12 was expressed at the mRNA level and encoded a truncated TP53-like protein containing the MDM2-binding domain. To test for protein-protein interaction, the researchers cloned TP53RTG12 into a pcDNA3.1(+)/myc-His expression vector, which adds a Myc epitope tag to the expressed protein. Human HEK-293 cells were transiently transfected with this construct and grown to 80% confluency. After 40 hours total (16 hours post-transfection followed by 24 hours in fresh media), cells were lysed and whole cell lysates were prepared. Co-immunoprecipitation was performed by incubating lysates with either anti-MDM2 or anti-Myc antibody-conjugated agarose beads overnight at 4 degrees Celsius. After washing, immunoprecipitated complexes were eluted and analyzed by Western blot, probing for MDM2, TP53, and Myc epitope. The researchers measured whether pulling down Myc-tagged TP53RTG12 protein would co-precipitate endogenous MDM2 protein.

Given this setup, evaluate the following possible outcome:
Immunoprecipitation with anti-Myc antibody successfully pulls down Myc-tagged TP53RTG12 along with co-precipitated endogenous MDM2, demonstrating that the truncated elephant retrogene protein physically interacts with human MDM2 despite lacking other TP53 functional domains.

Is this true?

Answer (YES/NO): NO